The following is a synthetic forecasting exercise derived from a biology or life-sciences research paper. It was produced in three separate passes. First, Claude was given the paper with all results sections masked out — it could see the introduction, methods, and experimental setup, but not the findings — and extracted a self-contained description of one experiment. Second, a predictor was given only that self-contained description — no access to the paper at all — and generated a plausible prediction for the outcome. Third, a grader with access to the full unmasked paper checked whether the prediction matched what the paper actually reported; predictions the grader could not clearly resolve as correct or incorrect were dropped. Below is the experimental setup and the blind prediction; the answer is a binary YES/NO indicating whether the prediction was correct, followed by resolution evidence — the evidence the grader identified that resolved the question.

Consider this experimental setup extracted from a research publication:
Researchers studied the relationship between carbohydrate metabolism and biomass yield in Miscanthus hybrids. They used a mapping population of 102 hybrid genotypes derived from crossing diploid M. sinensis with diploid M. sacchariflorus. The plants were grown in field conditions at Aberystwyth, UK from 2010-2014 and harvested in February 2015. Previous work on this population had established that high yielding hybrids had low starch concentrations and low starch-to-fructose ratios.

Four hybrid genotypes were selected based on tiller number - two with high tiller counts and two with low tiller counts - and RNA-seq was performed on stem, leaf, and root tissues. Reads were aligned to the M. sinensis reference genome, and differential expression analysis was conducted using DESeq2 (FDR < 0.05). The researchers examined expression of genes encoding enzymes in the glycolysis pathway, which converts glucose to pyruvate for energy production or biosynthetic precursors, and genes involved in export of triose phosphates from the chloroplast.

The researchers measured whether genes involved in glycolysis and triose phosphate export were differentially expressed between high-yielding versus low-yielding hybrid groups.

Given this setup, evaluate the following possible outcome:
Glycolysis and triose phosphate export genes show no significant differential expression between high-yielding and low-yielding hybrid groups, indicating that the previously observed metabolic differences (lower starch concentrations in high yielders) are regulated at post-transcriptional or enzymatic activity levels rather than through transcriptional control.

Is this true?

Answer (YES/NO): NO